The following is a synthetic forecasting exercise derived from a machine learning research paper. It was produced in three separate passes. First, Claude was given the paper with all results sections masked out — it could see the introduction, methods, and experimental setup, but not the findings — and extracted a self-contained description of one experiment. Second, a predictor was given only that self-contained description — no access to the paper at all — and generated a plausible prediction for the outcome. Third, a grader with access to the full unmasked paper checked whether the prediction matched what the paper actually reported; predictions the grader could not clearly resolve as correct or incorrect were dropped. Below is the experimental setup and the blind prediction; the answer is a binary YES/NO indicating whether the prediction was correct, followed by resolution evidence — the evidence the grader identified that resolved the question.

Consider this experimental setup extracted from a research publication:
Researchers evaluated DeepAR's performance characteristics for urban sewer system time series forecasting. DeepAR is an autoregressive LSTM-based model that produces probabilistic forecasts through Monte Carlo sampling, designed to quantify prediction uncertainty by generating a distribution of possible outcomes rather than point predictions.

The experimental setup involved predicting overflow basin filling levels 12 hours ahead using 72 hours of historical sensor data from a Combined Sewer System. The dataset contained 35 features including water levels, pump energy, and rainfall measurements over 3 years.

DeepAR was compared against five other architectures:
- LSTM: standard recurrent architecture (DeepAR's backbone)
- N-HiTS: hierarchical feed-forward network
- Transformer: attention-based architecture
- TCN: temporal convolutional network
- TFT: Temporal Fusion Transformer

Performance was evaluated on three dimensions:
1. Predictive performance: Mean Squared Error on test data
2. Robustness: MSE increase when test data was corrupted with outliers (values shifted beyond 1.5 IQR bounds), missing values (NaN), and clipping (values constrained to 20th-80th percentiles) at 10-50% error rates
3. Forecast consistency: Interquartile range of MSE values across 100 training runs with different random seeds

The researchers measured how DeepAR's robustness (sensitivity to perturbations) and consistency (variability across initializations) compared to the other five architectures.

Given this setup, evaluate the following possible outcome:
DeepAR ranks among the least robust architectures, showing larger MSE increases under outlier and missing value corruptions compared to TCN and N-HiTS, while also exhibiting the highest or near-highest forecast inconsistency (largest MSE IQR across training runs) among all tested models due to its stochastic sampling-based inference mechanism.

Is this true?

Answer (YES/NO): YES